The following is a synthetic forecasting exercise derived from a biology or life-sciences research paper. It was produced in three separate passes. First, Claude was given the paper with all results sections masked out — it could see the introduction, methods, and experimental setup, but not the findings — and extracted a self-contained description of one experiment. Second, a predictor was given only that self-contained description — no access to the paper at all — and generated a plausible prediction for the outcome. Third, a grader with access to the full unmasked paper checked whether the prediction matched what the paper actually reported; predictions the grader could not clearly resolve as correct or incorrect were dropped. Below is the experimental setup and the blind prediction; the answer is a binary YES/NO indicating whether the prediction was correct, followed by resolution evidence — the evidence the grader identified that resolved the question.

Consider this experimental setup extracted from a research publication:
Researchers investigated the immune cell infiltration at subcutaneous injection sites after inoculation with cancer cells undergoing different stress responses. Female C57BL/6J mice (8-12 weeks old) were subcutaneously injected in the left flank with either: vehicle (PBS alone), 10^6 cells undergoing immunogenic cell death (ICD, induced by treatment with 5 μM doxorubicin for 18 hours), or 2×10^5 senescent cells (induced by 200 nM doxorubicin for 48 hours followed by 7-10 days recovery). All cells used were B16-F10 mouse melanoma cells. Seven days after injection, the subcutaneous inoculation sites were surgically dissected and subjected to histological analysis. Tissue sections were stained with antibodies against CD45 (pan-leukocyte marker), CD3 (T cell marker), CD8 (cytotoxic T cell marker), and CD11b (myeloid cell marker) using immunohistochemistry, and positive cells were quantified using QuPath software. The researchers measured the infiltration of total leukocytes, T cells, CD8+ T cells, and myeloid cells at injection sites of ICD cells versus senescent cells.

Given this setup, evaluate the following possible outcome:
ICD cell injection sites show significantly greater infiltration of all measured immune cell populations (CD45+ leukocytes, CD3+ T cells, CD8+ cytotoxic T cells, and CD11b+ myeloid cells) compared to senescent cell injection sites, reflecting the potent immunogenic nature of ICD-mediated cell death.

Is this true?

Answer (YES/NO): NO